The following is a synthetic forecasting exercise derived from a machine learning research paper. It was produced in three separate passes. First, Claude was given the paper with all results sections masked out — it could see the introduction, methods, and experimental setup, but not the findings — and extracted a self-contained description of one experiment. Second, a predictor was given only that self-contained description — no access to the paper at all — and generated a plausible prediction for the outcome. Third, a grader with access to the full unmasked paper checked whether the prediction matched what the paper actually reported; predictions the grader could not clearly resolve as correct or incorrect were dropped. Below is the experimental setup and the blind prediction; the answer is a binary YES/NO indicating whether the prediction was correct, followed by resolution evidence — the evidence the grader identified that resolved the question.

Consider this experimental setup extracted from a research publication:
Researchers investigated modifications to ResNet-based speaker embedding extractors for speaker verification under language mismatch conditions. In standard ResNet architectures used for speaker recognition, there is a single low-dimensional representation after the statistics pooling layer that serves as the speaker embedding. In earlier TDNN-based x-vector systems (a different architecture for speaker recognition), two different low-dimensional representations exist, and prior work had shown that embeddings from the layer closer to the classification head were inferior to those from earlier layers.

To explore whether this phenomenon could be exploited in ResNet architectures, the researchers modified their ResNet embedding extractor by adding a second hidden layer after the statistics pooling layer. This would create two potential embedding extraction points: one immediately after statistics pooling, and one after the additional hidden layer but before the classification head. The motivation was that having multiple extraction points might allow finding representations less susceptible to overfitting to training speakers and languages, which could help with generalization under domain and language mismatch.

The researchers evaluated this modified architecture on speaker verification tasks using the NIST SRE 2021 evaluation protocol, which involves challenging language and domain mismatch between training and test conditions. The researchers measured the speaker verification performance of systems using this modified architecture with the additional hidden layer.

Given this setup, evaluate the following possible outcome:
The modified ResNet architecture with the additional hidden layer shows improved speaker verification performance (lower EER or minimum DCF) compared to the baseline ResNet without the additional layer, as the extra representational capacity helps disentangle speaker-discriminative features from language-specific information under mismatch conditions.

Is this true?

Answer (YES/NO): NO